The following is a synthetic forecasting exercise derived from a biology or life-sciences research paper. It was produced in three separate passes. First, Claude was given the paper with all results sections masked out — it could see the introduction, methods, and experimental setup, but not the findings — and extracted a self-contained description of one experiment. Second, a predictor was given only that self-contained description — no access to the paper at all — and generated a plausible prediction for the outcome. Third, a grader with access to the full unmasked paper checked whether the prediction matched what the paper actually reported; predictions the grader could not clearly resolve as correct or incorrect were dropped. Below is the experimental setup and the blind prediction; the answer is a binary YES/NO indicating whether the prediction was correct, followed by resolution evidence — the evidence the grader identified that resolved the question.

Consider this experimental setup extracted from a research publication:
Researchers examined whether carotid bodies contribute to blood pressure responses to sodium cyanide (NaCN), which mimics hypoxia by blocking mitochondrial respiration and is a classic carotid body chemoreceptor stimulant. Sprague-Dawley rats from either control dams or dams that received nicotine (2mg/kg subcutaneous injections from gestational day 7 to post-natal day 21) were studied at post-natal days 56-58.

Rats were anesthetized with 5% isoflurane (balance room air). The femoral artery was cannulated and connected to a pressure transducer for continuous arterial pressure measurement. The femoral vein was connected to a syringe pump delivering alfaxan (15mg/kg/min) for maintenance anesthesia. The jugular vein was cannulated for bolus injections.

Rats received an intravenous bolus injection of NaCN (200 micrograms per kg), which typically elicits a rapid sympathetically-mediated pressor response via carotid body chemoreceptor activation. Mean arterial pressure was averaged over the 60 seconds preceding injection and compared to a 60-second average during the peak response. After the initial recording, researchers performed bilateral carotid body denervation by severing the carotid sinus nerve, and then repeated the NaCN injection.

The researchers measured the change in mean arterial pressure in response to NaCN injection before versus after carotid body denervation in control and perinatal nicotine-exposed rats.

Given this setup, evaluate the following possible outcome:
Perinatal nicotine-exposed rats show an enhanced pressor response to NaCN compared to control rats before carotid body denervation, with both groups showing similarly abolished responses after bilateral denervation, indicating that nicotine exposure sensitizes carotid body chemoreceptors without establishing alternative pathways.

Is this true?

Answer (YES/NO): NO